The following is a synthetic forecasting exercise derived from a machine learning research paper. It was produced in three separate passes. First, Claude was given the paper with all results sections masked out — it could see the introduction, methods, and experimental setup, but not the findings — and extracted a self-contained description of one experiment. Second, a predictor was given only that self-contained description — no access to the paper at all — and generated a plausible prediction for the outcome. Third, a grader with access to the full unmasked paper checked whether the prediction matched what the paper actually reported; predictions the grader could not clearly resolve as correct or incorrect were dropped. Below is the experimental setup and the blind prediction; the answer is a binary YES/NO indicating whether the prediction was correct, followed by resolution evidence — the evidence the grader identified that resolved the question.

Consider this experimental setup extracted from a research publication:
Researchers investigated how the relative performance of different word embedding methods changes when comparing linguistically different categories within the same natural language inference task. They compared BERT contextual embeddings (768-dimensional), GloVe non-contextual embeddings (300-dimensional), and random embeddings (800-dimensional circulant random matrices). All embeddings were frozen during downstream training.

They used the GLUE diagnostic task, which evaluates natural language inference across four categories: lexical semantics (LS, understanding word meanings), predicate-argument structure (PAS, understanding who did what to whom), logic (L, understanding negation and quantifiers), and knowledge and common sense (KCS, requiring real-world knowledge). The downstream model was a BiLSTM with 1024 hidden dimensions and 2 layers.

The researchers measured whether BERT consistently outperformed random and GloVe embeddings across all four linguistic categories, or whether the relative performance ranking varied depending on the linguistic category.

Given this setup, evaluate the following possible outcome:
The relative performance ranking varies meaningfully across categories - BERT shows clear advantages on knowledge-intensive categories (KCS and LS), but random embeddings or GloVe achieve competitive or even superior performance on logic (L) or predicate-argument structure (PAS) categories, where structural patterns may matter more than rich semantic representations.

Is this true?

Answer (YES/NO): NO